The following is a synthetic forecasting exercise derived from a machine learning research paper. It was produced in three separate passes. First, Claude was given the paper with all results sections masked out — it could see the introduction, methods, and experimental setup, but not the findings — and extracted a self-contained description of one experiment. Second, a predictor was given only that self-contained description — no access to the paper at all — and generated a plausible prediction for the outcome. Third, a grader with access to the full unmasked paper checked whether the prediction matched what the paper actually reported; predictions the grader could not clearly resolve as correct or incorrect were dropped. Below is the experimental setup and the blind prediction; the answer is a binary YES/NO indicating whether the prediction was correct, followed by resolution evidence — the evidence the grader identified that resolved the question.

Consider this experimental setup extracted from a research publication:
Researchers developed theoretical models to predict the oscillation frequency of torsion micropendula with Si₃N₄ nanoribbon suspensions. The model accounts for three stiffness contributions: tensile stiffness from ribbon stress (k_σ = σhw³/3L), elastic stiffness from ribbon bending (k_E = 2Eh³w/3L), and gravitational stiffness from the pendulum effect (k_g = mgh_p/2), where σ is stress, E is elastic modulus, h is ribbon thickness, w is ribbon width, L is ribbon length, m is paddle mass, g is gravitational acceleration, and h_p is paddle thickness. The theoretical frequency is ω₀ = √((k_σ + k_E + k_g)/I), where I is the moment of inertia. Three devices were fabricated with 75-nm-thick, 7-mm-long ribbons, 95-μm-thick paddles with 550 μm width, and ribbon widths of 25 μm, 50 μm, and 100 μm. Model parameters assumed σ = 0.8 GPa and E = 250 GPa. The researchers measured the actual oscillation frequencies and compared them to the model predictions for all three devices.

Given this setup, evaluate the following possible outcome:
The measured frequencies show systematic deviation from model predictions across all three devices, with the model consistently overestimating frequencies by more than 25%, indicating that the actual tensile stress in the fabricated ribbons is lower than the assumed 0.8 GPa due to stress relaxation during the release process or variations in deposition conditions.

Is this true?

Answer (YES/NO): NO